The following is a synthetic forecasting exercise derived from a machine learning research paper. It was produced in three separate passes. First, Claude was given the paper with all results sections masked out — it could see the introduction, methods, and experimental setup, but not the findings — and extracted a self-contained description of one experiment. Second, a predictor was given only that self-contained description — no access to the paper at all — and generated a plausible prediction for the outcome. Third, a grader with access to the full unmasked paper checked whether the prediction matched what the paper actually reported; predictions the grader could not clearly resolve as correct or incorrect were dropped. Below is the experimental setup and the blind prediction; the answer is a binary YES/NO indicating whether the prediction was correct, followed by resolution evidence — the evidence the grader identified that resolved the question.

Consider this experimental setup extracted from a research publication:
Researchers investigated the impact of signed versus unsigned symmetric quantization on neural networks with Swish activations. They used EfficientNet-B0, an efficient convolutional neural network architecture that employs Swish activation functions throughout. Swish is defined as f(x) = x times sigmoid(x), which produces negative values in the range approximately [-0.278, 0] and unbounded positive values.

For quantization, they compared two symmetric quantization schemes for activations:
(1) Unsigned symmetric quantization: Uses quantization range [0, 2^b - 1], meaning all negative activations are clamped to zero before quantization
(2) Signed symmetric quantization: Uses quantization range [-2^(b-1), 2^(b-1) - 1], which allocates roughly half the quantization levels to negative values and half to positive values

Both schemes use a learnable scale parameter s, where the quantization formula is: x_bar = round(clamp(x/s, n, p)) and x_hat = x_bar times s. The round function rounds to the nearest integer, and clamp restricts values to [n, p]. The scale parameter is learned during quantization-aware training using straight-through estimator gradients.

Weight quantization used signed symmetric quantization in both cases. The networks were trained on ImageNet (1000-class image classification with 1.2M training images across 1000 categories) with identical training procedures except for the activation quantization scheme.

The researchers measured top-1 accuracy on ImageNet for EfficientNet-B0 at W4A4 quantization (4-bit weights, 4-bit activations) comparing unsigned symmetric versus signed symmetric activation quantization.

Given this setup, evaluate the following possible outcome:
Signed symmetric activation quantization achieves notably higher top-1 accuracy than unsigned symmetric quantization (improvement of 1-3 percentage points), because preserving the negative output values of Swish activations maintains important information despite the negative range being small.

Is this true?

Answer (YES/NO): NO